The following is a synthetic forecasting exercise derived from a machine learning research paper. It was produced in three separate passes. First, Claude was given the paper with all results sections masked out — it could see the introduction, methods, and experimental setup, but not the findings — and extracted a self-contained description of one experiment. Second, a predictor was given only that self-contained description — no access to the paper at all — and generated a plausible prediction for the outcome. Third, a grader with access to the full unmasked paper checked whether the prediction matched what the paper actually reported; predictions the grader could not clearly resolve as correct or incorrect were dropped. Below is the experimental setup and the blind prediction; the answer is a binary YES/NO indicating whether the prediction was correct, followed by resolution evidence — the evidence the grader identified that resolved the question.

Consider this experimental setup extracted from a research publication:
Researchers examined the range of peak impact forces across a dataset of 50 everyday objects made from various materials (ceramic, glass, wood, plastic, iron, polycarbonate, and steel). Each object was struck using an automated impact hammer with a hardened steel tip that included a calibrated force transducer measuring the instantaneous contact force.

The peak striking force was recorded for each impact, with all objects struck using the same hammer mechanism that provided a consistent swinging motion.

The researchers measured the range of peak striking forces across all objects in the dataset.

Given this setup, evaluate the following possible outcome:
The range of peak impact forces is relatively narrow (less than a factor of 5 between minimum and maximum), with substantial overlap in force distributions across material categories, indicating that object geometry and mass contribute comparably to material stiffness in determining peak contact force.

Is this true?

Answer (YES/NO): NO